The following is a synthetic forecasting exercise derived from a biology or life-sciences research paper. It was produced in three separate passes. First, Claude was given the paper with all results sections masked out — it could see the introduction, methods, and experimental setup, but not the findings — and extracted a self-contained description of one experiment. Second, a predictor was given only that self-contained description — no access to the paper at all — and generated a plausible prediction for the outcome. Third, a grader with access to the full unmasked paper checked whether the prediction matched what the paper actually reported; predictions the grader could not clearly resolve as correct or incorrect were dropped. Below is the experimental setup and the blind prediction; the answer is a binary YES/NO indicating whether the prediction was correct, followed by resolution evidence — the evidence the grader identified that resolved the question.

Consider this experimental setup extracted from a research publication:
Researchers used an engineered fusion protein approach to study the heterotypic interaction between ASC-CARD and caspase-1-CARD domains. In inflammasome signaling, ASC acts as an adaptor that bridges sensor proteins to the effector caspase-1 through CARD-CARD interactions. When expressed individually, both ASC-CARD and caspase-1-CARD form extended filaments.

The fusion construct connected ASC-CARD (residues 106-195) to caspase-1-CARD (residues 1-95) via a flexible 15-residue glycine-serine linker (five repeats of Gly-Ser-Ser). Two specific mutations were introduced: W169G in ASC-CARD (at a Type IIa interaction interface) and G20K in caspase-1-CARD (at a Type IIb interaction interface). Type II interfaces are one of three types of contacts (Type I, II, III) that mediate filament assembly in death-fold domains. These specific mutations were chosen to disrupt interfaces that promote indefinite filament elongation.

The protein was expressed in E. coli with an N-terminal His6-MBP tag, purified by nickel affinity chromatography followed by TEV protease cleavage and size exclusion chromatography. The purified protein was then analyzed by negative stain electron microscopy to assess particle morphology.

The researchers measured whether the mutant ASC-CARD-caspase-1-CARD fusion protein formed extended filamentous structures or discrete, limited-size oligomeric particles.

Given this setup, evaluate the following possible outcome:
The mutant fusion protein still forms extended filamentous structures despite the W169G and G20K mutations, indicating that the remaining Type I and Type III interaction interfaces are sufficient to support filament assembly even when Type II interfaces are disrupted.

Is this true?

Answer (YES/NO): NO